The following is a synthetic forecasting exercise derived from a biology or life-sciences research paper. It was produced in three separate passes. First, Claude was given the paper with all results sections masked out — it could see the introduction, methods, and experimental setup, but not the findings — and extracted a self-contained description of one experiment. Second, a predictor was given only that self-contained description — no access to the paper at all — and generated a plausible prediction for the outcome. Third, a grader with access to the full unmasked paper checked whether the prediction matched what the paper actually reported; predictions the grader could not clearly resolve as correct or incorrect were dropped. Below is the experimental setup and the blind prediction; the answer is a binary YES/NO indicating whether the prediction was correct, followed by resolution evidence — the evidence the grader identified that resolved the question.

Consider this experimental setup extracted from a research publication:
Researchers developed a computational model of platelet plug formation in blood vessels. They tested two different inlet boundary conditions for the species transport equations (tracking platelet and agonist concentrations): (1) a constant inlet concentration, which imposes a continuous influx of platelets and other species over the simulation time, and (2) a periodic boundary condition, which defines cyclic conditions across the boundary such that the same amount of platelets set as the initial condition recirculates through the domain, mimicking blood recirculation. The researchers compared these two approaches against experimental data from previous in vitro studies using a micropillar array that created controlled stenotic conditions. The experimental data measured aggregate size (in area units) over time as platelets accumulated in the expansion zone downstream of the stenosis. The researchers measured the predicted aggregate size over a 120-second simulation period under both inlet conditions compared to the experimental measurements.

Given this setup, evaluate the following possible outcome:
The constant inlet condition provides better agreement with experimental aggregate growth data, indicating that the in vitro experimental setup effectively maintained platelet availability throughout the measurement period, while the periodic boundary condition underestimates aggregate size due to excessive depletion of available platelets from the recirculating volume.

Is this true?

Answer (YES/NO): YES